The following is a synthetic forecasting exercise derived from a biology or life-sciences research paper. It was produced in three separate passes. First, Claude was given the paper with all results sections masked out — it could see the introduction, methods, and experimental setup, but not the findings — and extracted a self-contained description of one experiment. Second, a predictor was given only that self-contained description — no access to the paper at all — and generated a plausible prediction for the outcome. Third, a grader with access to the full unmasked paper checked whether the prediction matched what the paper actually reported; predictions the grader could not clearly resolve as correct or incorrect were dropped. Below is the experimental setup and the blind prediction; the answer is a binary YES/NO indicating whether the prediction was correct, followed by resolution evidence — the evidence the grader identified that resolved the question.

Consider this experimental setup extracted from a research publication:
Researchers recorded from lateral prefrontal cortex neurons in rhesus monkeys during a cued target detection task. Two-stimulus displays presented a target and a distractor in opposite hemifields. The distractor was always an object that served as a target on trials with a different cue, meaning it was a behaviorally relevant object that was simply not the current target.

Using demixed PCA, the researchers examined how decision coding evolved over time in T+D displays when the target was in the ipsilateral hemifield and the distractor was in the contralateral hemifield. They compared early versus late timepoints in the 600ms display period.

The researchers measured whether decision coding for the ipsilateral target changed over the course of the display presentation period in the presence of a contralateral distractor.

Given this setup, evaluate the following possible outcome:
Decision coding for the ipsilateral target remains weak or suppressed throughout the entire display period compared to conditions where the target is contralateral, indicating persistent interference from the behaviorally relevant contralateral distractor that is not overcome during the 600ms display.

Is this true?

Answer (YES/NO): YES